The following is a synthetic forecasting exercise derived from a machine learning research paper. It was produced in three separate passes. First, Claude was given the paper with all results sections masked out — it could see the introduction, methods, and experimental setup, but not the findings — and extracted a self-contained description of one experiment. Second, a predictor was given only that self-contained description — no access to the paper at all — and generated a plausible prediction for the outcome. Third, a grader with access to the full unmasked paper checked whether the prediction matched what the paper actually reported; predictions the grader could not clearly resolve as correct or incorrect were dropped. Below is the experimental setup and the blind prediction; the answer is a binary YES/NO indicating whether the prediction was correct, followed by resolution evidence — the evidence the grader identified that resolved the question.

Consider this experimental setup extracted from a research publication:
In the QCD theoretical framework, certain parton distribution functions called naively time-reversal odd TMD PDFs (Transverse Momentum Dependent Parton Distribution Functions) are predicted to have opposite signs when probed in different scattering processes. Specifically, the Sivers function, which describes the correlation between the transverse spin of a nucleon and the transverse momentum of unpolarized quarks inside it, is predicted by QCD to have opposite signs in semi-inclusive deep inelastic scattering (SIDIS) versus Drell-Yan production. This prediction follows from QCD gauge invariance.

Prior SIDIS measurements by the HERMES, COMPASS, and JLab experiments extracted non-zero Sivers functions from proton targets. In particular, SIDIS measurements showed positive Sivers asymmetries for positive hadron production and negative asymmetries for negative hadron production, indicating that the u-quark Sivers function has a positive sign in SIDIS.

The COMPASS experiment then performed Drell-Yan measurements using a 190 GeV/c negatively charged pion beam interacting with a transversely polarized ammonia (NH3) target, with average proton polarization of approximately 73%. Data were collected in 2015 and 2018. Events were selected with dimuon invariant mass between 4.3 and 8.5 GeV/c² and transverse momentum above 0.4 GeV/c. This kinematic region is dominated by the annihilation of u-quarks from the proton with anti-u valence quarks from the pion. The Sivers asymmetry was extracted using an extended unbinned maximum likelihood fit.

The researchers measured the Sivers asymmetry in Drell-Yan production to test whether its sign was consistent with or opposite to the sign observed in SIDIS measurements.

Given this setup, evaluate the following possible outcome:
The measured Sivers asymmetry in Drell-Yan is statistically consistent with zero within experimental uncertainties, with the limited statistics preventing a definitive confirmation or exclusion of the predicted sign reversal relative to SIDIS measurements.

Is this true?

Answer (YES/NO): YES